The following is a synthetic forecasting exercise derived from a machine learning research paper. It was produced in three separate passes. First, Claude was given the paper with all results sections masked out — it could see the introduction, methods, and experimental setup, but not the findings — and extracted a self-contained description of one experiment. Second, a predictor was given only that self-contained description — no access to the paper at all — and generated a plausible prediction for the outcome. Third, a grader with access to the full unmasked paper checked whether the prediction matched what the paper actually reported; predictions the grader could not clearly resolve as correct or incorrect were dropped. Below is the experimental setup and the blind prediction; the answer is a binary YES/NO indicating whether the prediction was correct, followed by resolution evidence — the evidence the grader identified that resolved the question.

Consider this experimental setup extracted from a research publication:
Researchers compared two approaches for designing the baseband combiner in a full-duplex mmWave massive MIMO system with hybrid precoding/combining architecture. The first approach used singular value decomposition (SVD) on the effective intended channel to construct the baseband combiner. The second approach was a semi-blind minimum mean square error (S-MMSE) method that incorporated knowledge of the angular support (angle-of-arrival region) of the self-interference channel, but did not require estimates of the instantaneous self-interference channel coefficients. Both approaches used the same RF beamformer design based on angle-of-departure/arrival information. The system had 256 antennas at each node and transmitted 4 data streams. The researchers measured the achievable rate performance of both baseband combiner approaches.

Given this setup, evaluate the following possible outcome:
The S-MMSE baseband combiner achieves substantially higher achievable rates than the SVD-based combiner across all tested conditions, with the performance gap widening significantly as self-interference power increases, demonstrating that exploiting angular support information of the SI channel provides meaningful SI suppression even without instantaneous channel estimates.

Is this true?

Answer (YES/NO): NO